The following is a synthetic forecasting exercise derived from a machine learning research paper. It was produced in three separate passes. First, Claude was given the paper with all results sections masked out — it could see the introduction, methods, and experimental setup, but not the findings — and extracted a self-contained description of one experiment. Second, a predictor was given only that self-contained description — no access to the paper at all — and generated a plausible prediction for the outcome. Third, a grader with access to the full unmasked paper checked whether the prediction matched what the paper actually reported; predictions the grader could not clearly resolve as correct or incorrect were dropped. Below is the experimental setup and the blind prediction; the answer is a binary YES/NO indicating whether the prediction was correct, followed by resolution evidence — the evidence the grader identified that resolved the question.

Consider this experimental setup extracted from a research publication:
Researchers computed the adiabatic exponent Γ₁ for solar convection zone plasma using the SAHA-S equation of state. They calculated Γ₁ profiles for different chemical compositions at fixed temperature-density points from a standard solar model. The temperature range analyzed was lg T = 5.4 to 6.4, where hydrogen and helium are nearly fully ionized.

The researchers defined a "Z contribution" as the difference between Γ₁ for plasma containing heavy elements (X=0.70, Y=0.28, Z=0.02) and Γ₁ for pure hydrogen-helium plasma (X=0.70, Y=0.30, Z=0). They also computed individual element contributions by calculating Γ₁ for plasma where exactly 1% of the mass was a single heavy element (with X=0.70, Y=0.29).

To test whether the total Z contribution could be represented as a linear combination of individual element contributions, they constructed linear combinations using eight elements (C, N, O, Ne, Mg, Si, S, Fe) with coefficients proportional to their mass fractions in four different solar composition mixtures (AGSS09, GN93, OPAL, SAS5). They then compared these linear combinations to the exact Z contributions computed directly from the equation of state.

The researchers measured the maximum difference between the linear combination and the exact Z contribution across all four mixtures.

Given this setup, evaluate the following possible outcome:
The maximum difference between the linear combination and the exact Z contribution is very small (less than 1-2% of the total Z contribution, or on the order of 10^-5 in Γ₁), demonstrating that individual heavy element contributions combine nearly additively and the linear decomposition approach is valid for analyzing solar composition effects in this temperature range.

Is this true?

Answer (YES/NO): YES